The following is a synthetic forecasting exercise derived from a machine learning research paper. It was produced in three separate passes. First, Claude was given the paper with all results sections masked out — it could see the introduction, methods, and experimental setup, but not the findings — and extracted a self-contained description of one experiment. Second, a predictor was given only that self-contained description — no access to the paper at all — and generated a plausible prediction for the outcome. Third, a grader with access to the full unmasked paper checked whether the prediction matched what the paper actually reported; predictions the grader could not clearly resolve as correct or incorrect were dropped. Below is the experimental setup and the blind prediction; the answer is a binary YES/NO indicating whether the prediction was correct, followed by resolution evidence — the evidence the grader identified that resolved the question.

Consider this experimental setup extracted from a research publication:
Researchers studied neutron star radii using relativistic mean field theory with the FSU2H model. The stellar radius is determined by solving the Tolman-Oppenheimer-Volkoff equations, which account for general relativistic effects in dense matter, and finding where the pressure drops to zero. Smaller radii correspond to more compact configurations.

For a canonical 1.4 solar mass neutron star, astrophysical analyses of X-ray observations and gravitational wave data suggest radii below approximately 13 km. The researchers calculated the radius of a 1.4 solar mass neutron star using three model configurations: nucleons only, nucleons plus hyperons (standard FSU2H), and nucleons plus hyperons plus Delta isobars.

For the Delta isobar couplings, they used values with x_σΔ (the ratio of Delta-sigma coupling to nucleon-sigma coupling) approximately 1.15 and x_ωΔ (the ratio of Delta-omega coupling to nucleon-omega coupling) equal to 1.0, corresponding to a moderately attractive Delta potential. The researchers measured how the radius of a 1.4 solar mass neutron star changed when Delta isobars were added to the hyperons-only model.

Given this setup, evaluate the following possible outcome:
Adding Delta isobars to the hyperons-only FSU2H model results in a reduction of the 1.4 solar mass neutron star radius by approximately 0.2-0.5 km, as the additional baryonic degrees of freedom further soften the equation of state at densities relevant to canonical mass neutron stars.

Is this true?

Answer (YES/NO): YES